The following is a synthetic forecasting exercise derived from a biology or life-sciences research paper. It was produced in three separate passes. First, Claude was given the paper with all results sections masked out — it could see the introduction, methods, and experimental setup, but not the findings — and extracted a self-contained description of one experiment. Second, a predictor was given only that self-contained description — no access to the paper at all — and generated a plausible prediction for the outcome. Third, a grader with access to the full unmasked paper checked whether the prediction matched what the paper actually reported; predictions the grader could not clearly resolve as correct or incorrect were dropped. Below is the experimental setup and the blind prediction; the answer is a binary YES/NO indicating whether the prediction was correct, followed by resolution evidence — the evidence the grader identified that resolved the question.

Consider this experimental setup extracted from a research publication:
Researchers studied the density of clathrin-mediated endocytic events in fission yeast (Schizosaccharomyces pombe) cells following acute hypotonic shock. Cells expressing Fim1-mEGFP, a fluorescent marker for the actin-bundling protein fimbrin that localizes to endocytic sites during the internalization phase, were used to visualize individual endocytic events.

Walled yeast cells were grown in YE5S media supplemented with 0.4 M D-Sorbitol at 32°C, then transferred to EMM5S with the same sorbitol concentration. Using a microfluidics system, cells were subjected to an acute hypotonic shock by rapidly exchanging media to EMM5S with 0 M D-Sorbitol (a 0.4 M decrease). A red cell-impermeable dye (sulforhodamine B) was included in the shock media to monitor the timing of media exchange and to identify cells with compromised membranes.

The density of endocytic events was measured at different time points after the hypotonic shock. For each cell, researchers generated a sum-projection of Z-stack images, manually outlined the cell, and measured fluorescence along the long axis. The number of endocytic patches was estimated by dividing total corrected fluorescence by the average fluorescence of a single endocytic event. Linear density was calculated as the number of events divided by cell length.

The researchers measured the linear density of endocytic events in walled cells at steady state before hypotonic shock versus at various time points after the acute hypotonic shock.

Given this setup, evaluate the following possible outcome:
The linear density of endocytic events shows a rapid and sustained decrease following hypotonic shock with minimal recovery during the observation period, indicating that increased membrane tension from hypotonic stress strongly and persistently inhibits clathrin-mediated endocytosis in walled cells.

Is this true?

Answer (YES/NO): NO